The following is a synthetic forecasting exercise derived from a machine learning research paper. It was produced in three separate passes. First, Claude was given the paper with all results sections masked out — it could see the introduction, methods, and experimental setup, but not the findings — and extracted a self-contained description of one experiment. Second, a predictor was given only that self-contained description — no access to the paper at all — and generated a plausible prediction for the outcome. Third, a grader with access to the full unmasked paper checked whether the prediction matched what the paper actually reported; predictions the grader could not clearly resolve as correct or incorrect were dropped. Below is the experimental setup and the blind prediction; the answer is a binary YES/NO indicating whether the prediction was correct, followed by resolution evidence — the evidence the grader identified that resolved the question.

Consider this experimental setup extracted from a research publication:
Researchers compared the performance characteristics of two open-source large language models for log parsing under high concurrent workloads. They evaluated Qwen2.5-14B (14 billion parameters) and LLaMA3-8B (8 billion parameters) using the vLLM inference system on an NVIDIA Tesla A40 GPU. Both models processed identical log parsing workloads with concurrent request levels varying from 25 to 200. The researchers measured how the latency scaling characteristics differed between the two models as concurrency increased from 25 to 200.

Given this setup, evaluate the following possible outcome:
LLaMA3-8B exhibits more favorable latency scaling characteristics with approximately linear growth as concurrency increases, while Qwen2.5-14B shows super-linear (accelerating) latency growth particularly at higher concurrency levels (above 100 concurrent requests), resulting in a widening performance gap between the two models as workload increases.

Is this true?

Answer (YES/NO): NO